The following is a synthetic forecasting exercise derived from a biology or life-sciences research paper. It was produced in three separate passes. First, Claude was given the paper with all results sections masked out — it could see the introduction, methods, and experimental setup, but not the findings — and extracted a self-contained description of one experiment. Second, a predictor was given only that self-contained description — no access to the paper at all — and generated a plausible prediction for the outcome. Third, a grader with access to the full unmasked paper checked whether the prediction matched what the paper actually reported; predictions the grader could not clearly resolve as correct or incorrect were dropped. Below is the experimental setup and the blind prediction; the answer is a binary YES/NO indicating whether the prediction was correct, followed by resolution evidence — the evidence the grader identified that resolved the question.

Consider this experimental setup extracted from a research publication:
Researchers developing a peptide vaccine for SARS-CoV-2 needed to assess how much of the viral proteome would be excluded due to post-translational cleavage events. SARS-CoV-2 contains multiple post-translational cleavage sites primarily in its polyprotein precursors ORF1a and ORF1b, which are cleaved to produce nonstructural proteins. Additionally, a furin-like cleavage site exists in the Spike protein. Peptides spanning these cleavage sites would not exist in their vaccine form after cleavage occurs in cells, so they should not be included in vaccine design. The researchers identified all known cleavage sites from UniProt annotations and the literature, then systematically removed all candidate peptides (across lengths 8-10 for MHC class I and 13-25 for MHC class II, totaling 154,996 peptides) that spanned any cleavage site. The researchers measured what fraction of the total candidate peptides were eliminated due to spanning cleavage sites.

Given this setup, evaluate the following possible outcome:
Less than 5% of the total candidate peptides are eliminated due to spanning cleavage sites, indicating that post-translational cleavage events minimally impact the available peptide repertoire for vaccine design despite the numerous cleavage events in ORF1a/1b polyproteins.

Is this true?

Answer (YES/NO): YES